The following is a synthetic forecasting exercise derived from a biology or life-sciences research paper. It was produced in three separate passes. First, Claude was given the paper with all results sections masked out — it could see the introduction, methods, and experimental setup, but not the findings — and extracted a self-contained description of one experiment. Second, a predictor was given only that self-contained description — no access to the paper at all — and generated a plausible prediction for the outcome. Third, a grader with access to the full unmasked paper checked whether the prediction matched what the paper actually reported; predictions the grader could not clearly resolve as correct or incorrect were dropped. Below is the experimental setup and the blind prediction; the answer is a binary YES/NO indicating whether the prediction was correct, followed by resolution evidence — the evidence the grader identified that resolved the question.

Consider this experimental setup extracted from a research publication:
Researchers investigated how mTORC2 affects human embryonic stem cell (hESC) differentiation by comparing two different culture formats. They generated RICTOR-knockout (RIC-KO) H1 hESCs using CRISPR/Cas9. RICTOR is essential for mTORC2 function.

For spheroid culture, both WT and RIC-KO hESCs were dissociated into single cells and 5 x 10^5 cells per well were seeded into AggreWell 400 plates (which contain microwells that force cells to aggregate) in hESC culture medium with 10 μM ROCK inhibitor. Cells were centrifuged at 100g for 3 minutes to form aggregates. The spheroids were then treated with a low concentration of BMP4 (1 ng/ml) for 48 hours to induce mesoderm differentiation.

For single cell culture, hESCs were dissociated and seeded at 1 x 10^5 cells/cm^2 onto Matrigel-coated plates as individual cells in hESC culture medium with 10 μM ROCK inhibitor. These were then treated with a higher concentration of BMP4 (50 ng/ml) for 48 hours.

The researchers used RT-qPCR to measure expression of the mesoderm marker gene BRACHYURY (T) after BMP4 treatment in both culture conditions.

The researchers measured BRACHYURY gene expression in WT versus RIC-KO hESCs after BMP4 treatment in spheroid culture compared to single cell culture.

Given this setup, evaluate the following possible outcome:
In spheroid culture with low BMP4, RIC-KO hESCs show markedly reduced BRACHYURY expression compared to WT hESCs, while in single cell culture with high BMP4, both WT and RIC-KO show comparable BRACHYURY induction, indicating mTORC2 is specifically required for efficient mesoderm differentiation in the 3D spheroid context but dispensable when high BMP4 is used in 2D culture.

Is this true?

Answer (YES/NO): NO